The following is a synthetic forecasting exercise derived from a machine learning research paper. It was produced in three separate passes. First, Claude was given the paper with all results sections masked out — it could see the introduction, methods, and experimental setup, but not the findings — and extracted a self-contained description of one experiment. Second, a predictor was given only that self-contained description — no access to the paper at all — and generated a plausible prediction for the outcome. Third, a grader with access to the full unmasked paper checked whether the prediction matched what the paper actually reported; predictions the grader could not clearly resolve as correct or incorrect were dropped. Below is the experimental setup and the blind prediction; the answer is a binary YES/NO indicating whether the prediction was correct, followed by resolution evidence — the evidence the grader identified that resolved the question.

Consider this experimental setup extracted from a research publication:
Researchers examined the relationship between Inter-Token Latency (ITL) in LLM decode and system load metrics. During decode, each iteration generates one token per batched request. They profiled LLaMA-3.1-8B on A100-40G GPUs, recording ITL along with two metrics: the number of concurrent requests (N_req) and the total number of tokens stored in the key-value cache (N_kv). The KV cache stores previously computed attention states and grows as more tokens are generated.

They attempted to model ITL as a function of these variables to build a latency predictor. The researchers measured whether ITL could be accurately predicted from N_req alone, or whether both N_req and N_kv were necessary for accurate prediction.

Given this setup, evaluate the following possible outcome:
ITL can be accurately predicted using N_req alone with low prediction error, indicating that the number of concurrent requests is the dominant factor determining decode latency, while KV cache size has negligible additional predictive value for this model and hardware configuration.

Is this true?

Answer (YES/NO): NO